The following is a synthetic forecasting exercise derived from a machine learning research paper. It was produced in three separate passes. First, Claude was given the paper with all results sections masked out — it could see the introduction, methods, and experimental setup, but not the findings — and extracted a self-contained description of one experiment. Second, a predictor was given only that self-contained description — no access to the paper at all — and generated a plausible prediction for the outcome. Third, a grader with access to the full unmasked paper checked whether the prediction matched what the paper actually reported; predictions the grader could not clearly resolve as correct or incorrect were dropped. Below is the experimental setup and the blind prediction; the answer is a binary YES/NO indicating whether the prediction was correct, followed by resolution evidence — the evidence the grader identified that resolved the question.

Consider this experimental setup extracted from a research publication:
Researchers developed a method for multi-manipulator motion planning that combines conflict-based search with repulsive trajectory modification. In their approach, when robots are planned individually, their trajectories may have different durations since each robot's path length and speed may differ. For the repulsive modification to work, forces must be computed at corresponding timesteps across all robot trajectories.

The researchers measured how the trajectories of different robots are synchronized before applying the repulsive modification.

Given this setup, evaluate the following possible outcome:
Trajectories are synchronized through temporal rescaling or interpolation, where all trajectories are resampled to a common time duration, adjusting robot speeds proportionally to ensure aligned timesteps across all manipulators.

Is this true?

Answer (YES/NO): NO